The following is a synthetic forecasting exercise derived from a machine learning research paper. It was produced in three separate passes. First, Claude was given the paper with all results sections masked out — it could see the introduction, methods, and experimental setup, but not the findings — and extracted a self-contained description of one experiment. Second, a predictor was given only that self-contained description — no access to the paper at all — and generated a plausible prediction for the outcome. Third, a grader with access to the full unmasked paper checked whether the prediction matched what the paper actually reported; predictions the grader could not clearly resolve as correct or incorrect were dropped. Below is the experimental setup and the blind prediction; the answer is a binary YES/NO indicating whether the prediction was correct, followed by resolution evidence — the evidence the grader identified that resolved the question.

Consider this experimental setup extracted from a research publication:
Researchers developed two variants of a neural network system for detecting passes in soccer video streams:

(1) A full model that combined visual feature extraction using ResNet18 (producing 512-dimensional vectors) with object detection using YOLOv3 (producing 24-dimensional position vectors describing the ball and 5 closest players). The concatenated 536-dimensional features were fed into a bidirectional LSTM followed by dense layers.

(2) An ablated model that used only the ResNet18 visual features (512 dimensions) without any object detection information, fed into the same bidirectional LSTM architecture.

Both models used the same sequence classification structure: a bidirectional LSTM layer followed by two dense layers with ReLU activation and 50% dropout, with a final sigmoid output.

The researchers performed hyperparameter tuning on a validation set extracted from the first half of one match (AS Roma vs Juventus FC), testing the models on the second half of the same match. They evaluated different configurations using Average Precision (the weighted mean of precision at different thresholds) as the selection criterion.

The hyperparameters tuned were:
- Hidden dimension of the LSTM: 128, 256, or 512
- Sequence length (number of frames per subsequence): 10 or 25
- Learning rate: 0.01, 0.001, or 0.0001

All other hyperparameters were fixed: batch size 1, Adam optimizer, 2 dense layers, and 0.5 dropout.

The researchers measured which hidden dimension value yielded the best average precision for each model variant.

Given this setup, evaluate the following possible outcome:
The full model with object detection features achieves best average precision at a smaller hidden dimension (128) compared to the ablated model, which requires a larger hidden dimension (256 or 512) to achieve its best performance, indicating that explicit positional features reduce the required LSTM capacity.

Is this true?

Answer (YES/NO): YES